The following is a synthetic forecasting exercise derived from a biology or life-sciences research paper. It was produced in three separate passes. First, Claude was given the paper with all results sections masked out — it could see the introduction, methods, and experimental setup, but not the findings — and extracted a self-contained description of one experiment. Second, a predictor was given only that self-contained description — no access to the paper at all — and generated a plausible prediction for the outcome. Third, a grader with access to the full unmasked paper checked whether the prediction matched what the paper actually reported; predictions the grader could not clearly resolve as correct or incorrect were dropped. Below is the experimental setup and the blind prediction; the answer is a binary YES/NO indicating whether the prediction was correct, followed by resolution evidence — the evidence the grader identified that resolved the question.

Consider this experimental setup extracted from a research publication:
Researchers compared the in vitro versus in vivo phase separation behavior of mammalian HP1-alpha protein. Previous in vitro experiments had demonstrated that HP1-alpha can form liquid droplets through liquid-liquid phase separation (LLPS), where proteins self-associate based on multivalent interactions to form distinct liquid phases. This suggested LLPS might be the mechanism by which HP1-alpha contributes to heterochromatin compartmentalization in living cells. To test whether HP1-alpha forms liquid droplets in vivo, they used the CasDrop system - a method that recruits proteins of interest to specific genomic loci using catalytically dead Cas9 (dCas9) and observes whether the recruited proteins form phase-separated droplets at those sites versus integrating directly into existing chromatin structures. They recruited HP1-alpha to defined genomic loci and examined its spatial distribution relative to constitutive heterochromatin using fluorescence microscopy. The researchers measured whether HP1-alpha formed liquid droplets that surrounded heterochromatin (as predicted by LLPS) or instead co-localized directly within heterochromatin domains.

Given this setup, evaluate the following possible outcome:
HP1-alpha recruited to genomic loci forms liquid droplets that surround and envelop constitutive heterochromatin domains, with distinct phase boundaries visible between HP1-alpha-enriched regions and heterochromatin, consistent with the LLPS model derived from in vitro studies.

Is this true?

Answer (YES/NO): NO